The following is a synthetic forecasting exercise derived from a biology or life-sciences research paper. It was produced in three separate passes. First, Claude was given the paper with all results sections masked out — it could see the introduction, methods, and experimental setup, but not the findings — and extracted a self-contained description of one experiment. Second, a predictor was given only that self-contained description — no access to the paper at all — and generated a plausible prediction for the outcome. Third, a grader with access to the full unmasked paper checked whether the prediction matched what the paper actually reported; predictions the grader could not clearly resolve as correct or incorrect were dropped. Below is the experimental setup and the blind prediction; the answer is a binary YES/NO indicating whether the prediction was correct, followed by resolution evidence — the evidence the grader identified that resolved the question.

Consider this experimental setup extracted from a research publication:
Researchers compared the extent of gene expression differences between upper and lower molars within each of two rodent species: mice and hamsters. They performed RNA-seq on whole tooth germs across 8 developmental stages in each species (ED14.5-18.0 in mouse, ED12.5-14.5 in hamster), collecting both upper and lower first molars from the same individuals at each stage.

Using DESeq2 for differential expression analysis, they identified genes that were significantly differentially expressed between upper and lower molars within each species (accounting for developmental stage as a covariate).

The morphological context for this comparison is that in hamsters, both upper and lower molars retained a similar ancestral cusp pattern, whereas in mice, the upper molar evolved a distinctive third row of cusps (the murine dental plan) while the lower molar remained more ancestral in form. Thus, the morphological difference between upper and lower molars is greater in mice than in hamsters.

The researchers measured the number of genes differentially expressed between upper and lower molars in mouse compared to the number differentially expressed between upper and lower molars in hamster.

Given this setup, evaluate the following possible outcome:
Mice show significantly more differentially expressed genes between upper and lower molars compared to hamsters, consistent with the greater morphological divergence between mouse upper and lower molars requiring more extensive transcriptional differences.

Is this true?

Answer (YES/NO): YES